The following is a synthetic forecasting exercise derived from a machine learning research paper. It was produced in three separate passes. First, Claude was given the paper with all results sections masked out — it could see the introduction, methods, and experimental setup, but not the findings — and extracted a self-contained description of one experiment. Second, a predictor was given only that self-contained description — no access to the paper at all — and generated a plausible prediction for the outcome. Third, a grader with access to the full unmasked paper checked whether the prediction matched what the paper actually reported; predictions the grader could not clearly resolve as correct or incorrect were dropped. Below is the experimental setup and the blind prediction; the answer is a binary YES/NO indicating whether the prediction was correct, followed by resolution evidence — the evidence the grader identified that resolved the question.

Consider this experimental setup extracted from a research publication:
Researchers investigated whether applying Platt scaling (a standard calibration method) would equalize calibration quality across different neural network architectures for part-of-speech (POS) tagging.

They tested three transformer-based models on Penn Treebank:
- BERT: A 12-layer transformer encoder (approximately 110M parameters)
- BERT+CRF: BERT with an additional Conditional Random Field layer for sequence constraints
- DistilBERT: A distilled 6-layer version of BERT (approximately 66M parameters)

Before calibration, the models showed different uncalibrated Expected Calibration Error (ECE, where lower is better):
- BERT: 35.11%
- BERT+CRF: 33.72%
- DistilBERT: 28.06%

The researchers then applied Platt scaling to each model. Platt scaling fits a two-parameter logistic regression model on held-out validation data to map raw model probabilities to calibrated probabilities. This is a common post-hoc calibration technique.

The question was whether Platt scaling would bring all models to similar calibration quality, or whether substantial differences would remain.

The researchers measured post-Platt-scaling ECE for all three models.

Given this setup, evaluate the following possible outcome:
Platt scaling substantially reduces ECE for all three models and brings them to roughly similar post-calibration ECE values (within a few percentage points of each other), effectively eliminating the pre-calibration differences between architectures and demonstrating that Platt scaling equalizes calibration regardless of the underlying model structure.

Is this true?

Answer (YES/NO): NO